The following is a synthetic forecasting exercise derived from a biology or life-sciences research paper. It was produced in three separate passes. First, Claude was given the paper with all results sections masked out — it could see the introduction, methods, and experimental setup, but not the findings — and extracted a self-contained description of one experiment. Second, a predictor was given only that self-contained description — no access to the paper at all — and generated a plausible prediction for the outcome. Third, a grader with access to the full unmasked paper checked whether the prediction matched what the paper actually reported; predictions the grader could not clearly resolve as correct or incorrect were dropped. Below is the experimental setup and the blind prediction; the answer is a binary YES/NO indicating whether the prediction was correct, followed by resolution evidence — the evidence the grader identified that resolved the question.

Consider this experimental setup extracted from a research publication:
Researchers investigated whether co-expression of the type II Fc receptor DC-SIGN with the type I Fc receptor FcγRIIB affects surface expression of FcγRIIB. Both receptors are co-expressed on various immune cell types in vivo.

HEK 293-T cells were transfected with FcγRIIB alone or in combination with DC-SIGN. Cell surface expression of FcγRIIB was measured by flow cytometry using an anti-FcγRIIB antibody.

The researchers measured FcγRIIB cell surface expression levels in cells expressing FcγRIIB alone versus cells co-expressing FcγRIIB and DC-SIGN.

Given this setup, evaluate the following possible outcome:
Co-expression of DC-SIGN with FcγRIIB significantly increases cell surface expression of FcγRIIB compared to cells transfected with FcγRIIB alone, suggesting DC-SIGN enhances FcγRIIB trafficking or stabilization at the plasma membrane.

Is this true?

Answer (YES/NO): YES